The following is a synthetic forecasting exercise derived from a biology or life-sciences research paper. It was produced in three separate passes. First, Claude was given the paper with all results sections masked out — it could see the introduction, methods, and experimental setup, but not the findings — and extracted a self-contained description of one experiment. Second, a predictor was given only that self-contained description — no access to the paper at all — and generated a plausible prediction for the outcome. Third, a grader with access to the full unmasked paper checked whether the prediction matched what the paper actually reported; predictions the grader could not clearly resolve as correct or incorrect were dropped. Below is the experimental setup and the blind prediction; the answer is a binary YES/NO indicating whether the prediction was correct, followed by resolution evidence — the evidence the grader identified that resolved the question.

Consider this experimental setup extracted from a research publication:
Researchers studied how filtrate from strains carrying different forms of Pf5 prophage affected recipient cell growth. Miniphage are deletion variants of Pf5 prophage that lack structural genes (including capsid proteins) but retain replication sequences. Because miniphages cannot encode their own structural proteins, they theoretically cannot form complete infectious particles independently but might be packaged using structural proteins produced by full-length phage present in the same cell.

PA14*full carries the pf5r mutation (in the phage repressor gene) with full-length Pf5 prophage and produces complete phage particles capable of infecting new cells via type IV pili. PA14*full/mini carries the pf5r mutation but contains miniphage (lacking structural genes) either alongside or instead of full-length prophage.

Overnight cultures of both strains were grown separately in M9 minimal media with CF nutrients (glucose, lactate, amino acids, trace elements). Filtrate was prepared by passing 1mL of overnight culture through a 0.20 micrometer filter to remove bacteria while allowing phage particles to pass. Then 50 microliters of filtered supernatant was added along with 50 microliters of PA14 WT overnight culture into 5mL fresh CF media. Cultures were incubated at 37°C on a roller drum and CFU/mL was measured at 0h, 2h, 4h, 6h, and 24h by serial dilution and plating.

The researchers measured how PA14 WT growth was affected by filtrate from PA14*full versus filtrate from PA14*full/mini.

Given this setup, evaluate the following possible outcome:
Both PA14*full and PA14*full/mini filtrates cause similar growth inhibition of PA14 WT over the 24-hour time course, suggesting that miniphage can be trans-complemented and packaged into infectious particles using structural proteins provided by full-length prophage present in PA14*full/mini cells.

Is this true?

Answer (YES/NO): YES